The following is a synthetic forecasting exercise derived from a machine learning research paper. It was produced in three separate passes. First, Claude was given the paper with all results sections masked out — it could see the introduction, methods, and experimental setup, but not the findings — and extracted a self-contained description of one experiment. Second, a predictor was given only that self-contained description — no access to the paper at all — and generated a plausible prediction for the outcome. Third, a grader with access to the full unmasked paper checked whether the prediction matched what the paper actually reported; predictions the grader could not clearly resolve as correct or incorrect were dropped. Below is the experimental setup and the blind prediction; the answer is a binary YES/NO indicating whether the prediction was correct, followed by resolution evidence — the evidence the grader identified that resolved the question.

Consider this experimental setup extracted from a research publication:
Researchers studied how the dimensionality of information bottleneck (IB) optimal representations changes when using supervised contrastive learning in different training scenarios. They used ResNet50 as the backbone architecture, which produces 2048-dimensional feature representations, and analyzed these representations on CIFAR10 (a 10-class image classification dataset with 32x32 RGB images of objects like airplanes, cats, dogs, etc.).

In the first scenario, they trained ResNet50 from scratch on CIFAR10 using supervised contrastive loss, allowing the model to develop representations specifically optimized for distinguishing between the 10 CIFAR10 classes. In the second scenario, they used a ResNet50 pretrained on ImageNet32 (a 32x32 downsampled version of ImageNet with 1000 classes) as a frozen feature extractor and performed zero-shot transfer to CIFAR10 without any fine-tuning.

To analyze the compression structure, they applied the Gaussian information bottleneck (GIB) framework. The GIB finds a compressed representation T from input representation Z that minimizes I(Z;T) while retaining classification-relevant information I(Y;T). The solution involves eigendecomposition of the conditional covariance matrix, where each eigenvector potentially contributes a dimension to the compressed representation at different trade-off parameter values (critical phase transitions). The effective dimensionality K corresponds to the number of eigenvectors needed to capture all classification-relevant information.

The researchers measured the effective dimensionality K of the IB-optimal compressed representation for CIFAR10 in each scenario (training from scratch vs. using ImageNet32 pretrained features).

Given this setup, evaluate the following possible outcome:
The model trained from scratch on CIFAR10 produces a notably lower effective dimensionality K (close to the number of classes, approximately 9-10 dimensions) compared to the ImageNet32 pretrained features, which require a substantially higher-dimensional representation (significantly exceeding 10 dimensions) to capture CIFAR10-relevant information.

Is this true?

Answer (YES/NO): YES